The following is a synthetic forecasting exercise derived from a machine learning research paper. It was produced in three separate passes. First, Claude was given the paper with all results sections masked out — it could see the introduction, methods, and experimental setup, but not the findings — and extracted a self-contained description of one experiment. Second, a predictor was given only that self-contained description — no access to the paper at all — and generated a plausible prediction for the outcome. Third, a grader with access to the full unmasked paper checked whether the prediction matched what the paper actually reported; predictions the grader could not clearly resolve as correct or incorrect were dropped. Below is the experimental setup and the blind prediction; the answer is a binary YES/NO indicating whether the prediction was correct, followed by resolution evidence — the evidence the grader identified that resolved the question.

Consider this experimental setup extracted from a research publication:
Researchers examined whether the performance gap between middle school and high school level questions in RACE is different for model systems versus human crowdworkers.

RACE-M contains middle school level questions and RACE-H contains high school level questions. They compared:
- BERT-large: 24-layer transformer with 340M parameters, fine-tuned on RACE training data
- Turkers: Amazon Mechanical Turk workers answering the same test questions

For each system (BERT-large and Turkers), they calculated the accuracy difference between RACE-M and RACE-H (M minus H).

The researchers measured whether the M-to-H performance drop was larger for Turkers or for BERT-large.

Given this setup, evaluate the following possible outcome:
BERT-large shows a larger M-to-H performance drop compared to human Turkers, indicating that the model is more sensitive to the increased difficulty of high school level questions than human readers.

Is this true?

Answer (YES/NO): NO